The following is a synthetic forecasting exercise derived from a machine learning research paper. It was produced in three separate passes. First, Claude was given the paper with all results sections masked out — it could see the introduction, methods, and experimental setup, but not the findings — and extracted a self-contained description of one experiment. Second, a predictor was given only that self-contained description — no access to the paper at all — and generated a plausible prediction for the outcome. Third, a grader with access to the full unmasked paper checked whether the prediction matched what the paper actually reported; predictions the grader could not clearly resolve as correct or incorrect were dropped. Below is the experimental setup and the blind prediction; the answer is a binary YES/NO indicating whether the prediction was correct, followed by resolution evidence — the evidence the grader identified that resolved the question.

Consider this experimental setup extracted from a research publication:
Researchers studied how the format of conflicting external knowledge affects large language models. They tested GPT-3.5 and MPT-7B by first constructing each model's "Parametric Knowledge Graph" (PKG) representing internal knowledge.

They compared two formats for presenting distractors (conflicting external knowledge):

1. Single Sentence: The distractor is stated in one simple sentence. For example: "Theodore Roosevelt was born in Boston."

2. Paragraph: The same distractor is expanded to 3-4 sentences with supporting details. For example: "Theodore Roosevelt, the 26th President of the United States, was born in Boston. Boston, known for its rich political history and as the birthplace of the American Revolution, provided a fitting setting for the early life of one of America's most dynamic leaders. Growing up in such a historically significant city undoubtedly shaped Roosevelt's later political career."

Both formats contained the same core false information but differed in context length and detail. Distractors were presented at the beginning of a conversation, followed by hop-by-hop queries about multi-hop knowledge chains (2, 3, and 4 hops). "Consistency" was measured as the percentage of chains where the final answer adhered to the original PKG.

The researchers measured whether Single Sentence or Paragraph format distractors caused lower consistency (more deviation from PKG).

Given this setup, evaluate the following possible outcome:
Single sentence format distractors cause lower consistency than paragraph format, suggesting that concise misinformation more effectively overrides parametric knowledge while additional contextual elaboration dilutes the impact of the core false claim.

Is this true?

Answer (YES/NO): NO